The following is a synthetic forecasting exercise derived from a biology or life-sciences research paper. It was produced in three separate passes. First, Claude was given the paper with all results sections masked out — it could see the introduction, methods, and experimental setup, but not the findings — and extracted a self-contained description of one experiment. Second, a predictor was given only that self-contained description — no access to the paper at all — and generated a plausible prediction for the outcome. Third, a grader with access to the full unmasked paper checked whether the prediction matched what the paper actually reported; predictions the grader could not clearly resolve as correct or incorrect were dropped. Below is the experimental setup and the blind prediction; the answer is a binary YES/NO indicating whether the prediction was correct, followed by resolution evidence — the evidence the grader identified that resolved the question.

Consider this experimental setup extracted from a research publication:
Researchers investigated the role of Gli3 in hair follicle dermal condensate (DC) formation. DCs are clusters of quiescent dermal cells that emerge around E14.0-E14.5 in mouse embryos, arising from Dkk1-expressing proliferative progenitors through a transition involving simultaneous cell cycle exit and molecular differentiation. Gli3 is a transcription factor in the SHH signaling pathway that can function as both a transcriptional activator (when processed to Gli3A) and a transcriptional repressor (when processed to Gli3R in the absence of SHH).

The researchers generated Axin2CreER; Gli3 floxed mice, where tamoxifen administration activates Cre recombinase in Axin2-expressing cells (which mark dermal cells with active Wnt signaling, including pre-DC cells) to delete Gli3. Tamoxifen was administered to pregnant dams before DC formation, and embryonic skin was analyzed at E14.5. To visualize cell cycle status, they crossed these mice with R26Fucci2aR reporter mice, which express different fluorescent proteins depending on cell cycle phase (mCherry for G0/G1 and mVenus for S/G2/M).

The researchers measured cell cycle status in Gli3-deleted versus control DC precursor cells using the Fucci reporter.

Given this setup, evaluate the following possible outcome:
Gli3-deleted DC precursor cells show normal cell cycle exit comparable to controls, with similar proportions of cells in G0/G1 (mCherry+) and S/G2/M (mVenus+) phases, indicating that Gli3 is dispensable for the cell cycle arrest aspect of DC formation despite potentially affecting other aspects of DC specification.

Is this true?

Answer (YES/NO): NO